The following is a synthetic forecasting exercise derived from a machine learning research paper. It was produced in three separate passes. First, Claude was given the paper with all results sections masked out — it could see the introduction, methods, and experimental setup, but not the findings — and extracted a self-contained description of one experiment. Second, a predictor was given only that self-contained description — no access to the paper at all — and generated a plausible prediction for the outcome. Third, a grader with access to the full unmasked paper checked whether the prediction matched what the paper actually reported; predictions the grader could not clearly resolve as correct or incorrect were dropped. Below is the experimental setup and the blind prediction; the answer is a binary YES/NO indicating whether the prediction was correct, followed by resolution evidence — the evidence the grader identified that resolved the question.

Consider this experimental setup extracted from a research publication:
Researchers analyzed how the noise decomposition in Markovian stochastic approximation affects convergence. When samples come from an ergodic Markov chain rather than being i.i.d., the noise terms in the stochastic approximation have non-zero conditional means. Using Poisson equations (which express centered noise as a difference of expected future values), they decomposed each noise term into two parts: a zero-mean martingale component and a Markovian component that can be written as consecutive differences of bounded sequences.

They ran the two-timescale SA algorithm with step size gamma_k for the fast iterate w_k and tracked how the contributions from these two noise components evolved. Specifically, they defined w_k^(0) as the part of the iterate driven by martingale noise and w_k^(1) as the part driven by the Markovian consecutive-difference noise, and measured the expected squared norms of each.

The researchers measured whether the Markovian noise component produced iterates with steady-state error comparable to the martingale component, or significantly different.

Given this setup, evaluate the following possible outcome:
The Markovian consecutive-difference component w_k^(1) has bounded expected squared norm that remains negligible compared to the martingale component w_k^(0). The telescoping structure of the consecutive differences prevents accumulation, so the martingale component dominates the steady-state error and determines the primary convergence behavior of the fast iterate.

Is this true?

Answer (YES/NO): YES